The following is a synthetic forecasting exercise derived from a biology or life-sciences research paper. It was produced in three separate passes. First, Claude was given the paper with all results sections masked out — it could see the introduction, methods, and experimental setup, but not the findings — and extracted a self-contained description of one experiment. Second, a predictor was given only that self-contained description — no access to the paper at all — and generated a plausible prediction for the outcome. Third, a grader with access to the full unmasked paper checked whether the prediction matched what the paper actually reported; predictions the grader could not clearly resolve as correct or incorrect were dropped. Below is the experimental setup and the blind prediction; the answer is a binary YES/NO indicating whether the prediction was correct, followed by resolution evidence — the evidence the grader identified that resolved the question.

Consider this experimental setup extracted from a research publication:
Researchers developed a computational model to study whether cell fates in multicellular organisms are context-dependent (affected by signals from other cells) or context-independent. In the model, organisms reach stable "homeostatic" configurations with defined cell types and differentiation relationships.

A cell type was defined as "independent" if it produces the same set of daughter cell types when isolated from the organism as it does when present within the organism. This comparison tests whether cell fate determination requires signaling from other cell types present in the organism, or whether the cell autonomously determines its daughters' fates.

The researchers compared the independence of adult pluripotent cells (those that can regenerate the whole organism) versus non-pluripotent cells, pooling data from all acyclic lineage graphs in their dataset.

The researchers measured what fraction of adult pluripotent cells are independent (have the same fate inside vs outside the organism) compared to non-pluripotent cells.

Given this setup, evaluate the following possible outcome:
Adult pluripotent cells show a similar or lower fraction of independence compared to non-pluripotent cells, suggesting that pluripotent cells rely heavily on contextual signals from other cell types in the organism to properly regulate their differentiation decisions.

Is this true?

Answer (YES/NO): NO